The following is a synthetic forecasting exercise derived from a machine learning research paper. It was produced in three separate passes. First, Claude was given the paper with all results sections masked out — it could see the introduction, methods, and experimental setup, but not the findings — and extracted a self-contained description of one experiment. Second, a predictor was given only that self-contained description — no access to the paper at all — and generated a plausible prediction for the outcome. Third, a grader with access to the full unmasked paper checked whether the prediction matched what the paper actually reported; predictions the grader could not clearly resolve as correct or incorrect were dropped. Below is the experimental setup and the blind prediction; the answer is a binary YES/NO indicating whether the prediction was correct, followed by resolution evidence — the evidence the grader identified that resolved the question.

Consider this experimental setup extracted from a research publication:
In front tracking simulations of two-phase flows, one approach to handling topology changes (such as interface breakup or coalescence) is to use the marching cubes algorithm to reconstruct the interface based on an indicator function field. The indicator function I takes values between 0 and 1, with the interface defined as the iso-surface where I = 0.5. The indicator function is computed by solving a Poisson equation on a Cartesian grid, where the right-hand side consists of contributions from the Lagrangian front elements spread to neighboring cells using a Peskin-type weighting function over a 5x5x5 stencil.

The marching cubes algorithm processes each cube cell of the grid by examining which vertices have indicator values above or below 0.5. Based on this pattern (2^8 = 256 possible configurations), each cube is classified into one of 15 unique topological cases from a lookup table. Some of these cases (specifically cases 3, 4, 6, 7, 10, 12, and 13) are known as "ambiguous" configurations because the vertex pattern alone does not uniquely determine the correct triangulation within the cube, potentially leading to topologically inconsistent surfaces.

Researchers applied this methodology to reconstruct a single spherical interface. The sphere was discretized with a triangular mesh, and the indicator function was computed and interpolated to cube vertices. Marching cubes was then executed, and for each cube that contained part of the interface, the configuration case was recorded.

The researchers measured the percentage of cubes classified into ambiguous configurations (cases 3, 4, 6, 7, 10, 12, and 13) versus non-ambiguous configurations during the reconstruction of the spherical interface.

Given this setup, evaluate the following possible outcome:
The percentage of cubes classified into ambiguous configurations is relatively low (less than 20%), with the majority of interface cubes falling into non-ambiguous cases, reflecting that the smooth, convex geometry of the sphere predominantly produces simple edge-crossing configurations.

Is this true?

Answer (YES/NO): YES